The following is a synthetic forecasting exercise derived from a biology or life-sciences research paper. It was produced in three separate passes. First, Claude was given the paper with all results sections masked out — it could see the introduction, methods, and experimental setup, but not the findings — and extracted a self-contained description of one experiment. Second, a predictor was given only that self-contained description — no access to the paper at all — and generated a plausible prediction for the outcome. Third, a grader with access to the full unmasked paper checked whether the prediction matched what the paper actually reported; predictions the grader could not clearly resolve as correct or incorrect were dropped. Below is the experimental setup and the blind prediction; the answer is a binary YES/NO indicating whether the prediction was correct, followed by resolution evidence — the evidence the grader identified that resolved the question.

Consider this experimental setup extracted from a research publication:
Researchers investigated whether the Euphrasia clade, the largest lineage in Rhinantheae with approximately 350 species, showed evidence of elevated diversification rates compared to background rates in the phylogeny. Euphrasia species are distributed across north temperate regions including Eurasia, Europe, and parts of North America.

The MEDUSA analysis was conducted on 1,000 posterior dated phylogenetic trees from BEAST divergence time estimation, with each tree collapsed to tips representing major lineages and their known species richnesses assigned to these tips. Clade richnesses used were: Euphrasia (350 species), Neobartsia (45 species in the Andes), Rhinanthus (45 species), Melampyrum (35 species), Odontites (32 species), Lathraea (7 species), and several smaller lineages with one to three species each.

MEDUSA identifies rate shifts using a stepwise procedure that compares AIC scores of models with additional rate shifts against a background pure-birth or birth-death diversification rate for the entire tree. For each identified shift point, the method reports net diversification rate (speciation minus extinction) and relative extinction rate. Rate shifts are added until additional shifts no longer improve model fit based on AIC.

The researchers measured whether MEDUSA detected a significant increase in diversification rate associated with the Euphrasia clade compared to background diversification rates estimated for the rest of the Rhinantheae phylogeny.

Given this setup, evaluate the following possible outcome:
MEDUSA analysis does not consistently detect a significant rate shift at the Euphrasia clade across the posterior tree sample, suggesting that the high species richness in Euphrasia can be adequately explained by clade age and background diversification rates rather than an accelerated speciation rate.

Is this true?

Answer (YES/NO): NO